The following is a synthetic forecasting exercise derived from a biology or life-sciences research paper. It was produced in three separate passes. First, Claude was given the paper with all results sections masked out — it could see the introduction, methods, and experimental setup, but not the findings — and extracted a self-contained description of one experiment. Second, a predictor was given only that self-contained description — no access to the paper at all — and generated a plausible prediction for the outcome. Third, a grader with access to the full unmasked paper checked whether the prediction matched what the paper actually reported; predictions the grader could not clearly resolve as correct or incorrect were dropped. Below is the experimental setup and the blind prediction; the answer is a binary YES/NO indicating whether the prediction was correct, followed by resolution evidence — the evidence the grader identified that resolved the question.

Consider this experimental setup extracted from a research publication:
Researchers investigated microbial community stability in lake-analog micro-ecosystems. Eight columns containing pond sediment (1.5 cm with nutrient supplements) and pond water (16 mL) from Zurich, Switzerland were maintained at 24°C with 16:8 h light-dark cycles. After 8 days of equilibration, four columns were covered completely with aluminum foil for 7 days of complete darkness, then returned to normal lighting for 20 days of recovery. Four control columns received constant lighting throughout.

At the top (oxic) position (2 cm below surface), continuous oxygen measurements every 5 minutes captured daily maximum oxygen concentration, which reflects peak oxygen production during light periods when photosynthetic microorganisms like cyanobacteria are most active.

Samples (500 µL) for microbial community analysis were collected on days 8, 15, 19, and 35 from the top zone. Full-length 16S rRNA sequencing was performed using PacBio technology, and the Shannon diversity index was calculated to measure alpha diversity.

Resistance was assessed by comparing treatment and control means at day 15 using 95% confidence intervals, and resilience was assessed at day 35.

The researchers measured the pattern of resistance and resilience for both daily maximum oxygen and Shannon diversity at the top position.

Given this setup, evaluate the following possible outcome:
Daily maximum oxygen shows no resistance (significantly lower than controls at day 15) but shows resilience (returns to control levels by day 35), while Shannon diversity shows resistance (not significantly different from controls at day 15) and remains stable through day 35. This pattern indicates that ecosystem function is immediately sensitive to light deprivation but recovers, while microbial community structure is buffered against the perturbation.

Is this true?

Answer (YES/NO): NO